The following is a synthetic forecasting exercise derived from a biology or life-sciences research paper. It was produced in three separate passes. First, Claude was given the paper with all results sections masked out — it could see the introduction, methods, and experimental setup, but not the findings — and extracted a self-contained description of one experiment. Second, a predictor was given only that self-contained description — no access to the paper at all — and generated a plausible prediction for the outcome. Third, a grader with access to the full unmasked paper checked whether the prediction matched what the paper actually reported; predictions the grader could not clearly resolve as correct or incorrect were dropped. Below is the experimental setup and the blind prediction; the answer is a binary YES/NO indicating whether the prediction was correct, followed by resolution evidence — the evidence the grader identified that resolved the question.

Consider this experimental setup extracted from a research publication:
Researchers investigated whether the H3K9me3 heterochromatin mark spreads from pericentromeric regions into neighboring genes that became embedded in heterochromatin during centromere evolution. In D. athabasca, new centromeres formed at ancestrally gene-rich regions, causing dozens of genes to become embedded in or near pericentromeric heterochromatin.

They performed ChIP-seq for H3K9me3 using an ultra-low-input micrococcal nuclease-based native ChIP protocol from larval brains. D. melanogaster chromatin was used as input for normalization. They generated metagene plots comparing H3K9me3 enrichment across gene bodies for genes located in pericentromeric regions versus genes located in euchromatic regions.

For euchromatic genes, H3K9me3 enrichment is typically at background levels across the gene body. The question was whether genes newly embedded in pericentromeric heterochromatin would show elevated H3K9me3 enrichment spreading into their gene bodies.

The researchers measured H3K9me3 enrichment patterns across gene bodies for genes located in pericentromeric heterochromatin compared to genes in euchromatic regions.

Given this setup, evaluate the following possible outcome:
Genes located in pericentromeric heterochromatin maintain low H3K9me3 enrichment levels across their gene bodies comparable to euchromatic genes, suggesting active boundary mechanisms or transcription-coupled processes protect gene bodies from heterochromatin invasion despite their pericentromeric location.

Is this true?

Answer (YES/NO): YES